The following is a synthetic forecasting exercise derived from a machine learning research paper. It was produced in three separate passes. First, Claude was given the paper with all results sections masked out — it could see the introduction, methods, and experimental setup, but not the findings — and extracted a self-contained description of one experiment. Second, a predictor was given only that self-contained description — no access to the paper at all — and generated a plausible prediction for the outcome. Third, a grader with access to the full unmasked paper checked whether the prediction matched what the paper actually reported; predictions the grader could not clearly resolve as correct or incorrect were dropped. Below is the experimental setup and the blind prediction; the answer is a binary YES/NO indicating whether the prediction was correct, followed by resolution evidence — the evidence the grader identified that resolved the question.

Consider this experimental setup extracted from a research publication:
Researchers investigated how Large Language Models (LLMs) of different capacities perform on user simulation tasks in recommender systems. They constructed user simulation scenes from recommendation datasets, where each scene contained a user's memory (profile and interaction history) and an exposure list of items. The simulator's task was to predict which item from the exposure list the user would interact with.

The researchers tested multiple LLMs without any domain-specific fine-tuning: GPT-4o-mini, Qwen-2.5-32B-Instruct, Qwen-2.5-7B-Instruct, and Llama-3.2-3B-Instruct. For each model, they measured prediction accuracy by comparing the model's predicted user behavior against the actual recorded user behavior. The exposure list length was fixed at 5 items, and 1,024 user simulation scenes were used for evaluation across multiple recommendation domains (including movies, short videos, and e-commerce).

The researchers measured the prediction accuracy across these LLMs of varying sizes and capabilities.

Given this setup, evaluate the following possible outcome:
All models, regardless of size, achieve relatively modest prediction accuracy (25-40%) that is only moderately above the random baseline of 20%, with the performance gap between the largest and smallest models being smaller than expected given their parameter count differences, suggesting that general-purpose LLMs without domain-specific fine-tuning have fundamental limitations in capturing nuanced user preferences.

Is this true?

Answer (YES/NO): NO